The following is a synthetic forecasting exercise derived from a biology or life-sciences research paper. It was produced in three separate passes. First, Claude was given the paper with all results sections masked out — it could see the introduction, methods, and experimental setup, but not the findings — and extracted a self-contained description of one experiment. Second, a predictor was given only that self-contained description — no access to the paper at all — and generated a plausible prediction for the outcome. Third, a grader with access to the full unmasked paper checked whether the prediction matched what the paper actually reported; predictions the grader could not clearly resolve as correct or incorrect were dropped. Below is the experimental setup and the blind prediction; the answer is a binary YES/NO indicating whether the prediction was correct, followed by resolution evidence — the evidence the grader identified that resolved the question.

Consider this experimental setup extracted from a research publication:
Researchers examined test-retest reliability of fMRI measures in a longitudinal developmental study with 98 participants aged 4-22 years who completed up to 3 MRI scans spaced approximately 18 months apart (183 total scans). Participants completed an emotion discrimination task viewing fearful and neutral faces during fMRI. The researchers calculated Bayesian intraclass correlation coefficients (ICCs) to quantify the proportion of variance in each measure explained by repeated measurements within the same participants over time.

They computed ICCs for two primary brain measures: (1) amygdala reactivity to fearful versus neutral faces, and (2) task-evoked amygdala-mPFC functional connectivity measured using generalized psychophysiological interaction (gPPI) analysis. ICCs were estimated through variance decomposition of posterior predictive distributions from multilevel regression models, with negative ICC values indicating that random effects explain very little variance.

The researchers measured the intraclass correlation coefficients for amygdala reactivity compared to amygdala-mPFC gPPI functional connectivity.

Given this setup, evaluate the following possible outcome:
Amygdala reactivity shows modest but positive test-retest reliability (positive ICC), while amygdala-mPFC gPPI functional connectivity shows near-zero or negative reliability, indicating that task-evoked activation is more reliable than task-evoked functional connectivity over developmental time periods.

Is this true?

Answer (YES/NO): NO